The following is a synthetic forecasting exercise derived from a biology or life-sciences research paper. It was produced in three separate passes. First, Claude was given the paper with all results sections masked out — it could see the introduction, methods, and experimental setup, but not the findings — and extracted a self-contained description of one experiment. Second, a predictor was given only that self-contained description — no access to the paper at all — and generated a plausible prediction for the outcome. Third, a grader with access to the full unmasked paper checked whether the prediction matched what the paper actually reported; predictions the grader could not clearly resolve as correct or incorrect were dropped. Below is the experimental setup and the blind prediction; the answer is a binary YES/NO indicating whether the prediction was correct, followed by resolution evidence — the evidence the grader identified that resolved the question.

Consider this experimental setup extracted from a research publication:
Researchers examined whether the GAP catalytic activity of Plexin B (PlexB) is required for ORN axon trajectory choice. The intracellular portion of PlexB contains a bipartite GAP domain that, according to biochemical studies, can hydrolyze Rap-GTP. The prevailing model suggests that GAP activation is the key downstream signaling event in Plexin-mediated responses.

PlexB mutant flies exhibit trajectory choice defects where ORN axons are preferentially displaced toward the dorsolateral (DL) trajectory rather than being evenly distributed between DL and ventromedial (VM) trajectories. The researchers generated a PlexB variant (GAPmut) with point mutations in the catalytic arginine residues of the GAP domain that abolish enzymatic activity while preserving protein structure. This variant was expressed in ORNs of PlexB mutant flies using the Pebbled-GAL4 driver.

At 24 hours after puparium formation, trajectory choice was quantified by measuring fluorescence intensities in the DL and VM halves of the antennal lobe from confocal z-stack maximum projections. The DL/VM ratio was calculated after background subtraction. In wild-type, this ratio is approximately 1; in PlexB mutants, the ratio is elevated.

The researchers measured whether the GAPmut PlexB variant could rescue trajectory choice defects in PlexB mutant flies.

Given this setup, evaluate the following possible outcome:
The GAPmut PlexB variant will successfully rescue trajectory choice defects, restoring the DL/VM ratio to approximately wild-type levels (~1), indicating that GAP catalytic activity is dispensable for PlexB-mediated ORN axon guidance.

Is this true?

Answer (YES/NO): YES